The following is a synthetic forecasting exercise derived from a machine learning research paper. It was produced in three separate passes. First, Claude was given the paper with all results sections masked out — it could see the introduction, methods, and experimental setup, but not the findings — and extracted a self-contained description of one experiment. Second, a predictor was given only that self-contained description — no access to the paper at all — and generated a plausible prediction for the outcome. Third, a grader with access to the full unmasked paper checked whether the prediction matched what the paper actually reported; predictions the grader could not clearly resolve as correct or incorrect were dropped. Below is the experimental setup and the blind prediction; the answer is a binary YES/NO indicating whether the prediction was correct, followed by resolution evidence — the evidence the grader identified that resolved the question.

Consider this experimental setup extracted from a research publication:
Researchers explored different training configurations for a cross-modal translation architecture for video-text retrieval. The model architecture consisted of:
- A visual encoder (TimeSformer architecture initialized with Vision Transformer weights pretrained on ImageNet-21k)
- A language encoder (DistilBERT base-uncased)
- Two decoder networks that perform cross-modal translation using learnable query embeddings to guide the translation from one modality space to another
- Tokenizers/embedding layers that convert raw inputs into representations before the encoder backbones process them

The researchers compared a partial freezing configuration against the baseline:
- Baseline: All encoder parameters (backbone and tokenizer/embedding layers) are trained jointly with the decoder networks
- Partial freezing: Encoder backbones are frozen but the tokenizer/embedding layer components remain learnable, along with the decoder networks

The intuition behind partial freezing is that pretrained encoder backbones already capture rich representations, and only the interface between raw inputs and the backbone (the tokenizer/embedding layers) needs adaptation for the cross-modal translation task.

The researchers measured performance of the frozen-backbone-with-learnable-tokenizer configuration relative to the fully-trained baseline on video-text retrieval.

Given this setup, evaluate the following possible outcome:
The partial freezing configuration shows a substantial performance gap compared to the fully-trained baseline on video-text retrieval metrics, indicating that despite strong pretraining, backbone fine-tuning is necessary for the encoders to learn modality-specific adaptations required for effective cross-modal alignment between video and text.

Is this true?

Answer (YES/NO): NO